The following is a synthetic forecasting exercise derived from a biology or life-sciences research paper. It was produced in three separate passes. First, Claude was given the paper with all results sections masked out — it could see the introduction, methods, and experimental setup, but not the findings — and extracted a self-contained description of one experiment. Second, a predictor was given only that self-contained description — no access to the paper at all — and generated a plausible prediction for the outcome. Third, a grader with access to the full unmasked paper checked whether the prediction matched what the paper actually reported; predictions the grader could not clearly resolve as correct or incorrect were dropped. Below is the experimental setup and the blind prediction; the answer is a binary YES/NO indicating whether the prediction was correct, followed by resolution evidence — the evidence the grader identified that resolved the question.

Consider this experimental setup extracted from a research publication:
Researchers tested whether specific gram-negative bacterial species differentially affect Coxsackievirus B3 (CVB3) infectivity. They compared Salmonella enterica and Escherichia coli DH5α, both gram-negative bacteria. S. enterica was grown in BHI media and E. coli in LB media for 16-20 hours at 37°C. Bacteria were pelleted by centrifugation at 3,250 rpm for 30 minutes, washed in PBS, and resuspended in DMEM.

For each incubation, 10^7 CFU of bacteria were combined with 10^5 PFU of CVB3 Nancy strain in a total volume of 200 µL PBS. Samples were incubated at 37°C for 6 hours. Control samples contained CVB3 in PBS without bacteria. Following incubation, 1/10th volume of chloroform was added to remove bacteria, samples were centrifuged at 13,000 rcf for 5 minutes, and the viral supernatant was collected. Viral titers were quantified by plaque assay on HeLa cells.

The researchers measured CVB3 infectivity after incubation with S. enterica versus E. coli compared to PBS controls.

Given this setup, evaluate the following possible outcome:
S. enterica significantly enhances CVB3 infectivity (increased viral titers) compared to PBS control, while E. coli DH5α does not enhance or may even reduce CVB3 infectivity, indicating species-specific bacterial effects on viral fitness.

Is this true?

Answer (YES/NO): YES